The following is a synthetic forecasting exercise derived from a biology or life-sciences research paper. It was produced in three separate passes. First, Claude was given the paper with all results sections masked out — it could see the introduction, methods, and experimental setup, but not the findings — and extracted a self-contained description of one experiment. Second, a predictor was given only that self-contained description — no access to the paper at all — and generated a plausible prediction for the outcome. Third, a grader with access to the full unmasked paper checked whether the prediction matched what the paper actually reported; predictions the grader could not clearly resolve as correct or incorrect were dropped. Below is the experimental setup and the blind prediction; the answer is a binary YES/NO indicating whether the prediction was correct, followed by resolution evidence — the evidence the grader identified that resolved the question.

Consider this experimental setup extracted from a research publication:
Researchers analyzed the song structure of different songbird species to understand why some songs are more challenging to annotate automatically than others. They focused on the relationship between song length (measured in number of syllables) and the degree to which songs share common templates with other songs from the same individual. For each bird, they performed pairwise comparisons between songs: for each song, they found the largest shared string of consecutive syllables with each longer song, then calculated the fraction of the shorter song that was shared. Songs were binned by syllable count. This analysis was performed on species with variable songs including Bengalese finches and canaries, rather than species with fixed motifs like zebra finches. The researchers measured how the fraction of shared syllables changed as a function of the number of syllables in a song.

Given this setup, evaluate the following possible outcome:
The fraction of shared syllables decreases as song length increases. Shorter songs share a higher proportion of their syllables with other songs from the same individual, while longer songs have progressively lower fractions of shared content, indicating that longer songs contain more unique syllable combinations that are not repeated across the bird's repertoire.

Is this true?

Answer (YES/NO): YES